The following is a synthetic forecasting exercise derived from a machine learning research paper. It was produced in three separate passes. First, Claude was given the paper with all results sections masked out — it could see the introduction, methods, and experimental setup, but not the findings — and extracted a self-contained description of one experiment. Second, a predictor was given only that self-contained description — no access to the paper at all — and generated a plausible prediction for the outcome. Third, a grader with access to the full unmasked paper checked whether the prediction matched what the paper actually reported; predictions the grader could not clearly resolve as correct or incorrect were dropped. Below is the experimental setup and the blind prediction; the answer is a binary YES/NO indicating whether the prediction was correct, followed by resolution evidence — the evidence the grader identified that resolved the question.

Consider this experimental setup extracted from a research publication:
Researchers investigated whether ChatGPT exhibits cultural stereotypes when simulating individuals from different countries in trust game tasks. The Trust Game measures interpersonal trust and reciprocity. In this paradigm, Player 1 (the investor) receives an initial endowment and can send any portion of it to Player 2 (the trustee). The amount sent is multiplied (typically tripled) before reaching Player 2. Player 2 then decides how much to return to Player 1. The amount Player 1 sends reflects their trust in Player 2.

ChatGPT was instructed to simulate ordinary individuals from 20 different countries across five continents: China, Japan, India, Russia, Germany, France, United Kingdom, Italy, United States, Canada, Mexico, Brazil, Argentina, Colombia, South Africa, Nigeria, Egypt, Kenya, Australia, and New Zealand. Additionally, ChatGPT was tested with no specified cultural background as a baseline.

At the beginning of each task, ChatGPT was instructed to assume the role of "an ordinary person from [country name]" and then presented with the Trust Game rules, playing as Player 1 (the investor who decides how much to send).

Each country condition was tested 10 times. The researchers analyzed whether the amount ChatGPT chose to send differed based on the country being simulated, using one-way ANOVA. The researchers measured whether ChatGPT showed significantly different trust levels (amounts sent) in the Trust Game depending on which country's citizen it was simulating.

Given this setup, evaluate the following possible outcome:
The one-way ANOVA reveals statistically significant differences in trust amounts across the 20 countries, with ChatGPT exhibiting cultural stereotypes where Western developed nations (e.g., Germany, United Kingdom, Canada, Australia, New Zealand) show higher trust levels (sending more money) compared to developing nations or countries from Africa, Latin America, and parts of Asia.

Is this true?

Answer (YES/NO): NO